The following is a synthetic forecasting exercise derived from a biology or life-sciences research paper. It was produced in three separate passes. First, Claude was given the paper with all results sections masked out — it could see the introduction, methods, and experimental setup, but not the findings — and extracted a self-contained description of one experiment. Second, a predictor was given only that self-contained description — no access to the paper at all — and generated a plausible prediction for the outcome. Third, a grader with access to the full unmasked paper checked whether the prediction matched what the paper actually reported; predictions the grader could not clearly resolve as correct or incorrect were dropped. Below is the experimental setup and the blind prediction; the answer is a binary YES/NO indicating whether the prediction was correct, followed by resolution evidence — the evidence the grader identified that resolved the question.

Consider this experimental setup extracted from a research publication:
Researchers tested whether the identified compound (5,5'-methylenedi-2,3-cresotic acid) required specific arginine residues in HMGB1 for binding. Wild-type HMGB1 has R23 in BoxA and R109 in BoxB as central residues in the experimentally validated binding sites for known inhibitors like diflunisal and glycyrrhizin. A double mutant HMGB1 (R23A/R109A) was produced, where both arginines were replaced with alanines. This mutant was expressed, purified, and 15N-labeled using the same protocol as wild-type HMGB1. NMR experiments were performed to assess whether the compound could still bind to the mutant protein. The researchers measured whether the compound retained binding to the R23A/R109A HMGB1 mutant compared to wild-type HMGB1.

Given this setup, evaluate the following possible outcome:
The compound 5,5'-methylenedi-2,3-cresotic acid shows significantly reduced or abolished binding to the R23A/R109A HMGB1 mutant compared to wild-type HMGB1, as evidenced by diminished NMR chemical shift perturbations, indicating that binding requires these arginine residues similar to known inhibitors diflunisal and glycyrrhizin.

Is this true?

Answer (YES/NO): YES